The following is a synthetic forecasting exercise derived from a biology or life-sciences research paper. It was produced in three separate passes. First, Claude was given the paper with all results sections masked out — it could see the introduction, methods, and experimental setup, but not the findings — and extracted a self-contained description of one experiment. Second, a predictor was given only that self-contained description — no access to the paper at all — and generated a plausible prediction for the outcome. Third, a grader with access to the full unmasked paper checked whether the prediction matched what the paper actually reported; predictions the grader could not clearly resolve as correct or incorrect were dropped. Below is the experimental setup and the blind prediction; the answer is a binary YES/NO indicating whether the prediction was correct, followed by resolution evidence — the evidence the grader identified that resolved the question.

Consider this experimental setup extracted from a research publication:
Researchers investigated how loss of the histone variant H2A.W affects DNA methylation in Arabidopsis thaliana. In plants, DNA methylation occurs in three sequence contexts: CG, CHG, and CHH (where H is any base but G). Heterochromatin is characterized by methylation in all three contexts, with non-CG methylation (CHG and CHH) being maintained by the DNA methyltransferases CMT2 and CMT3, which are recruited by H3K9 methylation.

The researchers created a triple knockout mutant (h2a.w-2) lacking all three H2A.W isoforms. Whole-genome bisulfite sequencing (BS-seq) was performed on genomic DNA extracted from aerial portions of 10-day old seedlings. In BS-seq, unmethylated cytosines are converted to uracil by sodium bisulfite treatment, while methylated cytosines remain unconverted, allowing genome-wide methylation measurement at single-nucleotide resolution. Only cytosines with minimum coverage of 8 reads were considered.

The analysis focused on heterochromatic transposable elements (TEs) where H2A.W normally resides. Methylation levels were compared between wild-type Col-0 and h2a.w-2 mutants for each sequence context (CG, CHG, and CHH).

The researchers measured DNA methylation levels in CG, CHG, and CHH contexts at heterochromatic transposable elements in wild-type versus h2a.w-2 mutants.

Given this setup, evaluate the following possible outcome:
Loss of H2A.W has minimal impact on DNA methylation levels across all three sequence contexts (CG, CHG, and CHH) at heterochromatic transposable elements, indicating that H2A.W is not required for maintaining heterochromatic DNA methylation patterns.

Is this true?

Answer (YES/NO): NO